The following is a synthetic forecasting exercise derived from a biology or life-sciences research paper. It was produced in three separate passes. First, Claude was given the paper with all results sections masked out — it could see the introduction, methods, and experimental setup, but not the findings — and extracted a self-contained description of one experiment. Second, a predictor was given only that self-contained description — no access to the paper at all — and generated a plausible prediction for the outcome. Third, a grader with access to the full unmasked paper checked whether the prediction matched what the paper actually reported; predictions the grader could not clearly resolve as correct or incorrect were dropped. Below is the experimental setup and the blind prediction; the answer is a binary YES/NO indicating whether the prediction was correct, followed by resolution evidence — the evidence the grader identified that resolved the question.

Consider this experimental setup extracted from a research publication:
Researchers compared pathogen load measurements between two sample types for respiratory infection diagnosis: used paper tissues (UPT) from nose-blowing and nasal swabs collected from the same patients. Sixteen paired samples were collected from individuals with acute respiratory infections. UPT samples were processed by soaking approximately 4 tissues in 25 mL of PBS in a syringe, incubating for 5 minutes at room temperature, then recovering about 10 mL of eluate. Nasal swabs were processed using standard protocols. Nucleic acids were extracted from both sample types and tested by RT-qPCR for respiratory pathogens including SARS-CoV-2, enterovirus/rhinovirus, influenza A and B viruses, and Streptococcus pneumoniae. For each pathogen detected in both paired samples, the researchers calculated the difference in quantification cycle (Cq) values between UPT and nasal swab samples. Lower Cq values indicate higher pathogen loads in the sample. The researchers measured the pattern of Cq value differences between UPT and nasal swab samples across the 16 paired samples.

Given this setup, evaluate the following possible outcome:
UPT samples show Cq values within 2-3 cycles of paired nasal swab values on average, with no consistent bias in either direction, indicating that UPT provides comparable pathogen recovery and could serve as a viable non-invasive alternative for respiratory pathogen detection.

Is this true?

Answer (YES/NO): NO